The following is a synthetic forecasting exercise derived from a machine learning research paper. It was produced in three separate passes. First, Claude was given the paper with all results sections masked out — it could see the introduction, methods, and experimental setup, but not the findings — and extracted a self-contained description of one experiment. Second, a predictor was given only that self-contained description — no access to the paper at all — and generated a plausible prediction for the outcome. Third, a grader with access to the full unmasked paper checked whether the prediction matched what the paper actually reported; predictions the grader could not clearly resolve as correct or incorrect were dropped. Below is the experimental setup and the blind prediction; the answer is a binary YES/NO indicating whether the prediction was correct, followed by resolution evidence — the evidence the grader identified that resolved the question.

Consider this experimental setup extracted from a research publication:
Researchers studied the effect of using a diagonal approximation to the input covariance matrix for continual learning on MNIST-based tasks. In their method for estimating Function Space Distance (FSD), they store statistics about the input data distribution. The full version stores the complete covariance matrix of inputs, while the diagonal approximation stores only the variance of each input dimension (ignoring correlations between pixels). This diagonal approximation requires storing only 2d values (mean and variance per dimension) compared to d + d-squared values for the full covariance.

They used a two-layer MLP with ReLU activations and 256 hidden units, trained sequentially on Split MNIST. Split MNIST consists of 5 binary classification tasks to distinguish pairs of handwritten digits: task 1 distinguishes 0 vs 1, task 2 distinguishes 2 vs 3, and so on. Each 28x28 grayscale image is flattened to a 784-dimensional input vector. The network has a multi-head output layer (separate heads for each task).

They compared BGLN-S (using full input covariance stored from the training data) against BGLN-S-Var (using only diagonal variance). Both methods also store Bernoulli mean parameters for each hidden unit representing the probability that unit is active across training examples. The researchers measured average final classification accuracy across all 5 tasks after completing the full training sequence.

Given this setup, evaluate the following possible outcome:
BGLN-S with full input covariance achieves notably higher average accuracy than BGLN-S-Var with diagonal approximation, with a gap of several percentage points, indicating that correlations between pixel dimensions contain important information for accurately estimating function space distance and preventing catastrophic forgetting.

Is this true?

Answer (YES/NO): NO